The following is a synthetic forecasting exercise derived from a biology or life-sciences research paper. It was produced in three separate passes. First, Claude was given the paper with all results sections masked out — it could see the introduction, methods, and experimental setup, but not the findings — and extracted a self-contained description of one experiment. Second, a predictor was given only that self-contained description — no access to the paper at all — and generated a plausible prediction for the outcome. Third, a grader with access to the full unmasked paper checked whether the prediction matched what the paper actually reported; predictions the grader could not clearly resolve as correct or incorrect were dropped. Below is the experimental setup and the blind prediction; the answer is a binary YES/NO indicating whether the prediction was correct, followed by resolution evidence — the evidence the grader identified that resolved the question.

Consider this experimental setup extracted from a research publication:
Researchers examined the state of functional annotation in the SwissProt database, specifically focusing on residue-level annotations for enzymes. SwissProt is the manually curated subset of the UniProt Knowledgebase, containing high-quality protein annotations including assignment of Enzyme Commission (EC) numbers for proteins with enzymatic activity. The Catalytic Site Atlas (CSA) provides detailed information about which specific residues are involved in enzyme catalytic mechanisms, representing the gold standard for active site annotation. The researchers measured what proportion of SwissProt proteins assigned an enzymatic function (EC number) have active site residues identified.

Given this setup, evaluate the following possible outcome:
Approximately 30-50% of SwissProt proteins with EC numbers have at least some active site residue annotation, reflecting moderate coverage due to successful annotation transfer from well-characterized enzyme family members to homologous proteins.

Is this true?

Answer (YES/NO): YES